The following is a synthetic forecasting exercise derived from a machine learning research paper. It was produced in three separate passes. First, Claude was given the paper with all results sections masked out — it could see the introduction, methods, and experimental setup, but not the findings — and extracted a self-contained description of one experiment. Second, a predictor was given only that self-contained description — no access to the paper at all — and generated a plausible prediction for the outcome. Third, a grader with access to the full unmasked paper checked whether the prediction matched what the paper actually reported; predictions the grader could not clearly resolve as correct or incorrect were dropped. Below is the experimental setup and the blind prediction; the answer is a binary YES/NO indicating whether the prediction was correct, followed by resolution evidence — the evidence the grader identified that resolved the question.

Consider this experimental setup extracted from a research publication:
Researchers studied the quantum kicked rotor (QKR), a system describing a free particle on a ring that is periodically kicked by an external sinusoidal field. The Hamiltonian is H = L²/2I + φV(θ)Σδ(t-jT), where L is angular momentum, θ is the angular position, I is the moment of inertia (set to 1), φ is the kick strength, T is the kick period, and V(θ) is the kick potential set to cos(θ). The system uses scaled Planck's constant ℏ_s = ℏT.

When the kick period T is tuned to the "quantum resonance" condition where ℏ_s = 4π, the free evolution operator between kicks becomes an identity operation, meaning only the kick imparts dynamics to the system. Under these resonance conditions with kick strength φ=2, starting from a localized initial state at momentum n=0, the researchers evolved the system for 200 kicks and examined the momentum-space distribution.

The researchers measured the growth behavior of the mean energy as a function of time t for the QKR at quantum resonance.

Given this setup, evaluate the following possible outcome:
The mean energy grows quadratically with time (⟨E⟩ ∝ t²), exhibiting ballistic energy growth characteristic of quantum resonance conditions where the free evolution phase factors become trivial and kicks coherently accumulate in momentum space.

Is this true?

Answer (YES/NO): YES